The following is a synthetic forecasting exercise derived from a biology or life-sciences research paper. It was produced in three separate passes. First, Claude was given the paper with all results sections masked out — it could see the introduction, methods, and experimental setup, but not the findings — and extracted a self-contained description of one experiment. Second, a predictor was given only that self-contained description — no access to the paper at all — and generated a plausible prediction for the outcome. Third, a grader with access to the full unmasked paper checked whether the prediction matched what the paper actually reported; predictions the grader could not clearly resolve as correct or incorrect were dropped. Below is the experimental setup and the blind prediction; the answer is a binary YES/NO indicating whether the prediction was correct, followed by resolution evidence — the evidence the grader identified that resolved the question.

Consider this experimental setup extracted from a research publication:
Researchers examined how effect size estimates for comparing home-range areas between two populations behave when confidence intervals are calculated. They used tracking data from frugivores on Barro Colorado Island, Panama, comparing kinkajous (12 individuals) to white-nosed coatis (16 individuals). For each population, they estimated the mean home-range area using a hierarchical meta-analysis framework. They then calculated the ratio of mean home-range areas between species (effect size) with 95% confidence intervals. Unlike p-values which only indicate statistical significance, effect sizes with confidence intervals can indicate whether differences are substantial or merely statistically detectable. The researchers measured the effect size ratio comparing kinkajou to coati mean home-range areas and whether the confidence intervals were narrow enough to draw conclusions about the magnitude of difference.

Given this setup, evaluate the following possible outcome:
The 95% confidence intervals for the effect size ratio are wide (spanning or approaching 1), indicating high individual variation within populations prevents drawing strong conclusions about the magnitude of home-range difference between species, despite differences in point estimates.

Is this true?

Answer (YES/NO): NO